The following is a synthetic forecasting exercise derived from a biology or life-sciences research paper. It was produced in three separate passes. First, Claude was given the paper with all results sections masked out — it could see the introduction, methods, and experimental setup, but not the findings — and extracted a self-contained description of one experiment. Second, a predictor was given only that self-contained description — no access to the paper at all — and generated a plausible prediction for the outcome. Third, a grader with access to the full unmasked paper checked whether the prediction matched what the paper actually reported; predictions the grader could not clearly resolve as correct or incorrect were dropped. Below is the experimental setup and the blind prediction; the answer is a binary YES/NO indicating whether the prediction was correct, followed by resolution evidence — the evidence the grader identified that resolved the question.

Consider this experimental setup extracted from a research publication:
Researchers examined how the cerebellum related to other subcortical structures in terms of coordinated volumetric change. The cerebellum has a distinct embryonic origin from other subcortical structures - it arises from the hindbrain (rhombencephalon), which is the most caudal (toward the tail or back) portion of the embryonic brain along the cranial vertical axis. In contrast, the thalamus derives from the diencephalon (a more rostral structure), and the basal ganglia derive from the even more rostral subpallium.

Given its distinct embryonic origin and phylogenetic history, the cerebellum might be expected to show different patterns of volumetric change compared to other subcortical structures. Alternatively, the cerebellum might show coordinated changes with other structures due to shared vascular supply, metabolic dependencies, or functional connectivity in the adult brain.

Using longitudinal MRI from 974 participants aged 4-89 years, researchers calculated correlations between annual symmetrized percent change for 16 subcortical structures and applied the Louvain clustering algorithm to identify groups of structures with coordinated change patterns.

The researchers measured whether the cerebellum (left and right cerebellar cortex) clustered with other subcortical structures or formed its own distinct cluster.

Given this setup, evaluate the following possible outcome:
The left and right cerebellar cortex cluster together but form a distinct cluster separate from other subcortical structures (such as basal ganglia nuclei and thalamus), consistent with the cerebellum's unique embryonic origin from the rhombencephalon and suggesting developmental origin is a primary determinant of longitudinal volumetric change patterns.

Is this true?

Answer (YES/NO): NO